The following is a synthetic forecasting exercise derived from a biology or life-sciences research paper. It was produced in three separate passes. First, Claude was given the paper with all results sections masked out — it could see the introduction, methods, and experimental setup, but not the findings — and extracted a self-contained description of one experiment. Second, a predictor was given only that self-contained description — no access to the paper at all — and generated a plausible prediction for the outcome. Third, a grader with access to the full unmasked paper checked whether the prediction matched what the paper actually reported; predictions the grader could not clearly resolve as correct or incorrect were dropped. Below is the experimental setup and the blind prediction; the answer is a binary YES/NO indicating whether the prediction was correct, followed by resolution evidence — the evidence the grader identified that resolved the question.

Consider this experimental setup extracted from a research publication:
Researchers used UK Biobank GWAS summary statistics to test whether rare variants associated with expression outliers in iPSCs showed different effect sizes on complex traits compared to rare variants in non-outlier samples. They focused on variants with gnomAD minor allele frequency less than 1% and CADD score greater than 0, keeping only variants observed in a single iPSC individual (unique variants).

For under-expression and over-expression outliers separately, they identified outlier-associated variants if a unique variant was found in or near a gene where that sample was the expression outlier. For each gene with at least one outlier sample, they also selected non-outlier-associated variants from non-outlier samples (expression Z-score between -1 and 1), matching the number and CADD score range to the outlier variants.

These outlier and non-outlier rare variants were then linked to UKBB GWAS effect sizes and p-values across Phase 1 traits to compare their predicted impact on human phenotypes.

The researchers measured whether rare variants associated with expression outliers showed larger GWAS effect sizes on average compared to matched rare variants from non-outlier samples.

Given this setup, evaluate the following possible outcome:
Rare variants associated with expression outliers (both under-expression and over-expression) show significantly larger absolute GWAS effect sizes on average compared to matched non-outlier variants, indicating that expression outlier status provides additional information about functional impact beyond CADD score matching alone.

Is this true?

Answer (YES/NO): YES